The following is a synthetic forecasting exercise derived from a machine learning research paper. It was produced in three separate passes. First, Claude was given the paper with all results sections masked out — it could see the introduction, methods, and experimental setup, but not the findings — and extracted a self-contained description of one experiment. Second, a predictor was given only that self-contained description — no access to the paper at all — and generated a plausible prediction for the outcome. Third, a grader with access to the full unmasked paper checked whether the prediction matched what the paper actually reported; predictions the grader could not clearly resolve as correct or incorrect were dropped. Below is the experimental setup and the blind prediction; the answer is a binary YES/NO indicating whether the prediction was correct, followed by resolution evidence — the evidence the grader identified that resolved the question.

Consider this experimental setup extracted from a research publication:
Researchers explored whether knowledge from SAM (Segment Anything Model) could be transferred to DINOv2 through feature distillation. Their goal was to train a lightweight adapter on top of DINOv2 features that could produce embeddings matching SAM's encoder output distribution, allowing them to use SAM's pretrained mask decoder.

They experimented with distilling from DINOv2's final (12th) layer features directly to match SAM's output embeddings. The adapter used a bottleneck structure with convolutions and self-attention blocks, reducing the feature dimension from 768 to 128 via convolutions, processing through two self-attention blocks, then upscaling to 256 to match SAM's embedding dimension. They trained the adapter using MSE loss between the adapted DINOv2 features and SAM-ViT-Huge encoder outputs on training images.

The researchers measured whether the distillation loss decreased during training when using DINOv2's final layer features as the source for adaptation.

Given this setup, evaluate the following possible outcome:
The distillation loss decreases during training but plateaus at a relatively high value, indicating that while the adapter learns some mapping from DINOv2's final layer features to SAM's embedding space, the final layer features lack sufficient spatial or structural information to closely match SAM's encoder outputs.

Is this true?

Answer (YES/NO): NO